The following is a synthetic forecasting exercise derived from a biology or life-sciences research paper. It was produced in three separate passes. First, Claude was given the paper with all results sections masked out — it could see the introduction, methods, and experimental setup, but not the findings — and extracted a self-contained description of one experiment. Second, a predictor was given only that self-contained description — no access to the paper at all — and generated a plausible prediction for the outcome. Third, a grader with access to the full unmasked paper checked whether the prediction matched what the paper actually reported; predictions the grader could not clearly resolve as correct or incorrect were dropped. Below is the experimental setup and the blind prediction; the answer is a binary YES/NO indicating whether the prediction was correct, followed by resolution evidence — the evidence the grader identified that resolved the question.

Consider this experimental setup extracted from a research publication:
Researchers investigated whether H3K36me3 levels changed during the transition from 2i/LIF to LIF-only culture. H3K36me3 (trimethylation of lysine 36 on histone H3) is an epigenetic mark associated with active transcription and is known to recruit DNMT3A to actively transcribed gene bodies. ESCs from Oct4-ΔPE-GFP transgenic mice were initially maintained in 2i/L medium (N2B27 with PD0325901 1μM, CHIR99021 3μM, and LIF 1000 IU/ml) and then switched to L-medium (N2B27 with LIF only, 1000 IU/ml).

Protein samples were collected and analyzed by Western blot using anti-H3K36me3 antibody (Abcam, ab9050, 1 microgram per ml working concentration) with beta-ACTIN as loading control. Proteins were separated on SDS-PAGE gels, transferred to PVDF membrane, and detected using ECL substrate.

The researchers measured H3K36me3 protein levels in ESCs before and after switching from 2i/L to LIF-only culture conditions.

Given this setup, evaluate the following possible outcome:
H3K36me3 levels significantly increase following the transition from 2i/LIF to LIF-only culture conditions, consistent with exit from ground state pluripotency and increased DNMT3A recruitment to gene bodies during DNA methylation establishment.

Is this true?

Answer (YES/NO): YES